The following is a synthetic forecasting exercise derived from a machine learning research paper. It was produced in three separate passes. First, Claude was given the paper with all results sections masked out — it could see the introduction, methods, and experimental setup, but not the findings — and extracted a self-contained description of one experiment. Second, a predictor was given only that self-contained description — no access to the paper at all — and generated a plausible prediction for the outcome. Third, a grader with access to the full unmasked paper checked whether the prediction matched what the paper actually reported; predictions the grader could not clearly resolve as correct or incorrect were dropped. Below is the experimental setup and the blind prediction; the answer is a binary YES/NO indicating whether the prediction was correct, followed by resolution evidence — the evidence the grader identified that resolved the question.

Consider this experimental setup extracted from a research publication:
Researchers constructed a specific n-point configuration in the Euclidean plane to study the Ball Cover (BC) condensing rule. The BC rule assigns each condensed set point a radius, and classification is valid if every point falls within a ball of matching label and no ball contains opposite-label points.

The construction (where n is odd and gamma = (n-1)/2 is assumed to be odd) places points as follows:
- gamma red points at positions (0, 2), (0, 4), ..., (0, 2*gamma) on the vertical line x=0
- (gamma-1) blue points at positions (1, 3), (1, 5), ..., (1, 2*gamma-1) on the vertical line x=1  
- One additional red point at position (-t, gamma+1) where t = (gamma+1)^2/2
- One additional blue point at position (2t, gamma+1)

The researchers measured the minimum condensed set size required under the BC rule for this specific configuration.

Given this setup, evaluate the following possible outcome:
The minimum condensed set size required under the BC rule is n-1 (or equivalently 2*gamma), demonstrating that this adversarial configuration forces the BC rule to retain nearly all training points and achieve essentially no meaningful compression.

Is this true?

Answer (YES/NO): NO